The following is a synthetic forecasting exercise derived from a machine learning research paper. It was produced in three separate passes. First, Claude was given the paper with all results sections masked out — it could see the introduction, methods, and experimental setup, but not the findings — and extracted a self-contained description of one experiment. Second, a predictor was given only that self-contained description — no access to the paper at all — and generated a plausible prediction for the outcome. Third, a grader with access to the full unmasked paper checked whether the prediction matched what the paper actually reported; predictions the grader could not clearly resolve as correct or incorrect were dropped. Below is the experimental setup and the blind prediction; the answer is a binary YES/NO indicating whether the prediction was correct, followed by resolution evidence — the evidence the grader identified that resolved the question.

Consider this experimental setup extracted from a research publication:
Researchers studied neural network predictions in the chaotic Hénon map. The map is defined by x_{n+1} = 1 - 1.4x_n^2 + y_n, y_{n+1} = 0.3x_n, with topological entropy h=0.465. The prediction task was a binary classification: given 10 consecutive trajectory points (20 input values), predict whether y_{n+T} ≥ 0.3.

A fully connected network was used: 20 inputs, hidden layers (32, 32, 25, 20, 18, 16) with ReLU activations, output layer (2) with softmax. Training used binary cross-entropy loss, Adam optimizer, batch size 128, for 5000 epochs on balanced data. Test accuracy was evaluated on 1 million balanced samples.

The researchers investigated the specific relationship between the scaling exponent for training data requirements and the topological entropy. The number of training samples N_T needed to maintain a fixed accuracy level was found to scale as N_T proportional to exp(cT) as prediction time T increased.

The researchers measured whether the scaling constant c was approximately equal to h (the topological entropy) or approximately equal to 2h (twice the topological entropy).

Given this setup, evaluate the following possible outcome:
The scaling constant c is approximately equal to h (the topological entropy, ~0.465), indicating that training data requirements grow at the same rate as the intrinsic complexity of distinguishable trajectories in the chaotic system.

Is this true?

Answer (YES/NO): NO